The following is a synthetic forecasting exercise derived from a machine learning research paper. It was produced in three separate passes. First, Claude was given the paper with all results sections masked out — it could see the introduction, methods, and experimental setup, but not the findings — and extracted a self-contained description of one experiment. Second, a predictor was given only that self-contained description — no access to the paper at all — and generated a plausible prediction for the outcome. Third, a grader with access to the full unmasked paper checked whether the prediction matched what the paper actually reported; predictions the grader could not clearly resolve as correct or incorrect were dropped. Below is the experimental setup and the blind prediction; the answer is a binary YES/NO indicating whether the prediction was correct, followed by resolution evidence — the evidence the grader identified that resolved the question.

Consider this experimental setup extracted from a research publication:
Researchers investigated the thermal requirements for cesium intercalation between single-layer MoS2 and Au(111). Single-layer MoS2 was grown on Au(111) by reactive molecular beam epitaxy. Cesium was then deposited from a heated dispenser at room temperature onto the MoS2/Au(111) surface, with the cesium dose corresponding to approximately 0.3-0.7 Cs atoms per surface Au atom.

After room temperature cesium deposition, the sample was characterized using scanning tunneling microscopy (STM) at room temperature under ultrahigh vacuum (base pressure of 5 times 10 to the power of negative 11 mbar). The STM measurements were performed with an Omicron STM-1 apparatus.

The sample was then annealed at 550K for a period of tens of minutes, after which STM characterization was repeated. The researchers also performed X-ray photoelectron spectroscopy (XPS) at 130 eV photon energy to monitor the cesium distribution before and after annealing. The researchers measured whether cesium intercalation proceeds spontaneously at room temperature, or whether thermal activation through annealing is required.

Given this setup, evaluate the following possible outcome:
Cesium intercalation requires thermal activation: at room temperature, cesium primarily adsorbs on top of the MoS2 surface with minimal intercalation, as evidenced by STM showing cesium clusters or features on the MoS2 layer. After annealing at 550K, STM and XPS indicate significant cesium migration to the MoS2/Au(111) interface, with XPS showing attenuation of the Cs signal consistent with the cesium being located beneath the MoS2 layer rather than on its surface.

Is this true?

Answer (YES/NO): YES